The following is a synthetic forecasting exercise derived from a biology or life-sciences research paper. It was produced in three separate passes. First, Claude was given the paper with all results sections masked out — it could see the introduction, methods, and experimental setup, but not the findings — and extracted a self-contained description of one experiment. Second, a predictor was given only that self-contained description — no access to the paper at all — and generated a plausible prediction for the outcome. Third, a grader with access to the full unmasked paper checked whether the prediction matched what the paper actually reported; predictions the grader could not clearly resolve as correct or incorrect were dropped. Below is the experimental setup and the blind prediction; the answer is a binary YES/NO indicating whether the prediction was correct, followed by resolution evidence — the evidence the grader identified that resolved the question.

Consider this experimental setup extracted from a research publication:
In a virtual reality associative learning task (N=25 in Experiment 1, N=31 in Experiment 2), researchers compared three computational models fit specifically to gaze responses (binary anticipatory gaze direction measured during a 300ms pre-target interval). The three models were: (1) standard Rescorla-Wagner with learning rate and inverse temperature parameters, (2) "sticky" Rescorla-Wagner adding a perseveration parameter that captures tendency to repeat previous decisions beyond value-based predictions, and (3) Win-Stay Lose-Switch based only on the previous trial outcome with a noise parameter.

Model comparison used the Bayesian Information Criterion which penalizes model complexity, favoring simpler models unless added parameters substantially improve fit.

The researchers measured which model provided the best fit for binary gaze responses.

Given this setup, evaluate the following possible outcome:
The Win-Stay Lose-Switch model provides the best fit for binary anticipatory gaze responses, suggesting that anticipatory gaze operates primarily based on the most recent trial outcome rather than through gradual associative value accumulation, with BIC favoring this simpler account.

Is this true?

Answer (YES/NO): NO